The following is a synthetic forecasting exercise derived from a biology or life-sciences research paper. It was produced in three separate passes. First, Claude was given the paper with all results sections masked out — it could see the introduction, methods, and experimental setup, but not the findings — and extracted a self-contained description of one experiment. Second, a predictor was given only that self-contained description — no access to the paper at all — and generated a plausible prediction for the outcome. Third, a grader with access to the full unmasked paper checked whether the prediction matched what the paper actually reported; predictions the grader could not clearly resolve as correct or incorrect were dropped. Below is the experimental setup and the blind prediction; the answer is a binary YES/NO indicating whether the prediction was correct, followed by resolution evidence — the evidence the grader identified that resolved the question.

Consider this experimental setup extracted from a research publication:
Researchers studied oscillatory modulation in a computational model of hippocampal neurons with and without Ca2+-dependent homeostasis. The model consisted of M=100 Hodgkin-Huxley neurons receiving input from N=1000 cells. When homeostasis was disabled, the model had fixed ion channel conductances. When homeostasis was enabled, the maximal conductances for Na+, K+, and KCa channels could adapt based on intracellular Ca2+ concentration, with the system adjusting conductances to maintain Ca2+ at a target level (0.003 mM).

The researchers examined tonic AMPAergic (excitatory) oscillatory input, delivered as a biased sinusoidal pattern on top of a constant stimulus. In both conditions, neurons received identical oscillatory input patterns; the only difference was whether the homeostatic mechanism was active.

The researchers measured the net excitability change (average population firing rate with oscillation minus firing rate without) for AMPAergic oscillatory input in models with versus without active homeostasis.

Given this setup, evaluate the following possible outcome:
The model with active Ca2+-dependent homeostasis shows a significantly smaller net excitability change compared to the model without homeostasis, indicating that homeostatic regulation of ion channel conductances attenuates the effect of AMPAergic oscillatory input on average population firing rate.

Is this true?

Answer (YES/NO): NO